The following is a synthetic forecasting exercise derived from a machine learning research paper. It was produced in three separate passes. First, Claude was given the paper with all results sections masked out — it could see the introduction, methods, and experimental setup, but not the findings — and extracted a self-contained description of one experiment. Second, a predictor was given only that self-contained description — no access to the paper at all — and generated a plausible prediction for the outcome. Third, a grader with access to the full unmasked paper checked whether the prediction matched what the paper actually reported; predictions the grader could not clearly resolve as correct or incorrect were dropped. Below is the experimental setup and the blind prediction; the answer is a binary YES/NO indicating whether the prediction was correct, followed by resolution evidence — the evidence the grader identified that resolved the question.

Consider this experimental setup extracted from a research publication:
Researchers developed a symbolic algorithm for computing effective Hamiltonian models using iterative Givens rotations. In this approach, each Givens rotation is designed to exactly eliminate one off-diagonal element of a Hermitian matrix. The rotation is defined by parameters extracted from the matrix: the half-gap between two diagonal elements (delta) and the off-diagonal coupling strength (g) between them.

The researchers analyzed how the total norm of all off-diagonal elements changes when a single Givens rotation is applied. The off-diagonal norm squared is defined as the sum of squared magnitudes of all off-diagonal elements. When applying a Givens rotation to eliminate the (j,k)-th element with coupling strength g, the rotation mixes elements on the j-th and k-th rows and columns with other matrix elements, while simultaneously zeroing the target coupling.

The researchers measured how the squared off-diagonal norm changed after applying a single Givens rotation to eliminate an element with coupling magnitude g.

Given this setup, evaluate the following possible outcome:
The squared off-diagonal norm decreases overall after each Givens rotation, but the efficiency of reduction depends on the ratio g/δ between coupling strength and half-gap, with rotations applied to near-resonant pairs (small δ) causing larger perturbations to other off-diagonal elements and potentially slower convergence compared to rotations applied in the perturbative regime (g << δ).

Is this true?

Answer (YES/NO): NO